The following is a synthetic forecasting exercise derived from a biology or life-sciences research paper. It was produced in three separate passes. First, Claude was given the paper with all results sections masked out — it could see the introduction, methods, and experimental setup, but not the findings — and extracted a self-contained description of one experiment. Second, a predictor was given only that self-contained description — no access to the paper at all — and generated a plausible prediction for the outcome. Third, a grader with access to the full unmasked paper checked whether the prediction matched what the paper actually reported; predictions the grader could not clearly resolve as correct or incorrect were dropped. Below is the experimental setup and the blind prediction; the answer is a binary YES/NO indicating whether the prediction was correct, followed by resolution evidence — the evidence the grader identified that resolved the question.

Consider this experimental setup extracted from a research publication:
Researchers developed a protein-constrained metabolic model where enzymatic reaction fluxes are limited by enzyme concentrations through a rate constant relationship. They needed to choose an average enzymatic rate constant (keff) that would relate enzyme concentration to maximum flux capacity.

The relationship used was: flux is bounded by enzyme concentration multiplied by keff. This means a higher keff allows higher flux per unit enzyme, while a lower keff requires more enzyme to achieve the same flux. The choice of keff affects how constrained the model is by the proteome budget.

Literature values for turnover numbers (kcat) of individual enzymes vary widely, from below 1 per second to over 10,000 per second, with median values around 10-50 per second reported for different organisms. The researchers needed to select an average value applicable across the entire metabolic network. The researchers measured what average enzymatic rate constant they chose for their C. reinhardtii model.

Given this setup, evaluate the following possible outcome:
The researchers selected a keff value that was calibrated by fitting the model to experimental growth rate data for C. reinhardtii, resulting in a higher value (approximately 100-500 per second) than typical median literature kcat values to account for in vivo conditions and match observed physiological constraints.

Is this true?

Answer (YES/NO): NO